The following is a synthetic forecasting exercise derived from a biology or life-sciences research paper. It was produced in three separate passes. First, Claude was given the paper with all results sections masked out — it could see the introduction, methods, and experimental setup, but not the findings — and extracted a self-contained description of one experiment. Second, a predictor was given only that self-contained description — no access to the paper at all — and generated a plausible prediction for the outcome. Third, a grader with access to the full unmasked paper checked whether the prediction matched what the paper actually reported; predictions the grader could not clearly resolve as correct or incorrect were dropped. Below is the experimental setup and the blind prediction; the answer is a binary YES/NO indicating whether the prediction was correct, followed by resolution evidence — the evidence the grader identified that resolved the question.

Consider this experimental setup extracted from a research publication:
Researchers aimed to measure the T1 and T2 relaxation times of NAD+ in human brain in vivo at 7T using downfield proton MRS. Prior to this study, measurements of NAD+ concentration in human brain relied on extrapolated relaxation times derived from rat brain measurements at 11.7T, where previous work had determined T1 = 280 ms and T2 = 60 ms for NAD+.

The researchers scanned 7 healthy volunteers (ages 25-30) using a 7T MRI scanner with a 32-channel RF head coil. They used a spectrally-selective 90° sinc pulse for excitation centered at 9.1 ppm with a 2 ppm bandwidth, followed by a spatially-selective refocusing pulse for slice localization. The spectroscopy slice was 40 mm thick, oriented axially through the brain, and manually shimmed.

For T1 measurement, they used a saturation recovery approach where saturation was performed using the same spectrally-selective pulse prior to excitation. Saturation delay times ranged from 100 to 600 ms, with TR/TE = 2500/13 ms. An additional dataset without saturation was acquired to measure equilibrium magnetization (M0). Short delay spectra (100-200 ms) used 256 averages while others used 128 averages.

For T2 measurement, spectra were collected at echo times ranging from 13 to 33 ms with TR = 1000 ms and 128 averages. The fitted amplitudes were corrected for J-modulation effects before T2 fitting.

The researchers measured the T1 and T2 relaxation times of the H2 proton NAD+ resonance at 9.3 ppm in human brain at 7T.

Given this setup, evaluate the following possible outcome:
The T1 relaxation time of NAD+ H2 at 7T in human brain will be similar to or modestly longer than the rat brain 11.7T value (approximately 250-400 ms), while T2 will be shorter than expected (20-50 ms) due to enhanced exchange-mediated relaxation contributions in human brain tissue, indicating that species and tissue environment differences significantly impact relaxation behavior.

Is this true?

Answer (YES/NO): NO